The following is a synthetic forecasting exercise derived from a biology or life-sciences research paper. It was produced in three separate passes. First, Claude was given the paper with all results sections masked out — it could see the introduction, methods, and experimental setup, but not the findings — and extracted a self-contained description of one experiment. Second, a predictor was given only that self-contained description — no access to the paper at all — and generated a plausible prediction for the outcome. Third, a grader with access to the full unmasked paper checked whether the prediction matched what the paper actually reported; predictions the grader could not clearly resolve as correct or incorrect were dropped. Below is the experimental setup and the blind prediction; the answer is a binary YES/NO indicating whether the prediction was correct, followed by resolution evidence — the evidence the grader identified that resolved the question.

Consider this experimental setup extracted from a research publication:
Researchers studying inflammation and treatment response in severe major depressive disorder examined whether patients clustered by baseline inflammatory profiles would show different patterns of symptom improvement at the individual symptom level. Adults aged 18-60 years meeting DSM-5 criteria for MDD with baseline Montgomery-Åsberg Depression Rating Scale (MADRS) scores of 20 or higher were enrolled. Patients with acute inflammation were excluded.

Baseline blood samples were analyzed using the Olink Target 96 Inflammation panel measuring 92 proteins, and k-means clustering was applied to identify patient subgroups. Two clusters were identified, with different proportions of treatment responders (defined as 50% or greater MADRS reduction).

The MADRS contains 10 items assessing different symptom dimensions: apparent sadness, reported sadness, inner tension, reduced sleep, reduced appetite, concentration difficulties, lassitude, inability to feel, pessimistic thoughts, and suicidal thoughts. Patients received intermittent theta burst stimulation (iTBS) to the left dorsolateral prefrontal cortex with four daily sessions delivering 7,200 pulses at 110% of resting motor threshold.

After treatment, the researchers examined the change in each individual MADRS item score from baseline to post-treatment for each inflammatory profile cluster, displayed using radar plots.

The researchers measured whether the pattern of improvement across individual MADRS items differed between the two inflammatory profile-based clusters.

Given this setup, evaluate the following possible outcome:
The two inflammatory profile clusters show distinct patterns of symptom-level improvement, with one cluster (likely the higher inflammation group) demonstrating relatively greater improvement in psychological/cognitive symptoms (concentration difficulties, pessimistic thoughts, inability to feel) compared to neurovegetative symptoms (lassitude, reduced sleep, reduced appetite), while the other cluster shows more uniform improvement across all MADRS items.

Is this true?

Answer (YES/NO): NO